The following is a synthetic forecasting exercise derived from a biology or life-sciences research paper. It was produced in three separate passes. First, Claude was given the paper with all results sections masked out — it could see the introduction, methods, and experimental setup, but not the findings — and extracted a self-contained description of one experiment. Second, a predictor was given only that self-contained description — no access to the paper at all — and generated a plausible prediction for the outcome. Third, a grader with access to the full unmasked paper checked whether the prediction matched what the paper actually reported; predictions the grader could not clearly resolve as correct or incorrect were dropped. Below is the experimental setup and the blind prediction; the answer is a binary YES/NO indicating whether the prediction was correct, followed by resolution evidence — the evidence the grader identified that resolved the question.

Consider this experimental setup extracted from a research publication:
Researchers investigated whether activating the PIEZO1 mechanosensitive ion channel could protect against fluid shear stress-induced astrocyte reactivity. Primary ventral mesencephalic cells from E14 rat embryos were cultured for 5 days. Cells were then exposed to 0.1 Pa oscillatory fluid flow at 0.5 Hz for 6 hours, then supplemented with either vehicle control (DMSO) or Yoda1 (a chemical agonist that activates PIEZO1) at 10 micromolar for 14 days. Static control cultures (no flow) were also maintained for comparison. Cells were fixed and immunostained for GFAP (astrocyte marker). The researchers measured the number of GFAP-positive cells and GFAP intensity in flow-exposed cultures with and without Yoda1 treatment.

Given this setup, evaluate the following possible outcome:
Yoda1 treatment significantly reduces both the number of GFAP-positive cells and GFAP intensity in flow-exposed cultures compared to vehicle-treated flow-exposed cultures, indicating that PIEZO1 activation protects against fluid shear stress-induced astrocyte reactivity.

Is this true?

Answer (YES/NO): YES